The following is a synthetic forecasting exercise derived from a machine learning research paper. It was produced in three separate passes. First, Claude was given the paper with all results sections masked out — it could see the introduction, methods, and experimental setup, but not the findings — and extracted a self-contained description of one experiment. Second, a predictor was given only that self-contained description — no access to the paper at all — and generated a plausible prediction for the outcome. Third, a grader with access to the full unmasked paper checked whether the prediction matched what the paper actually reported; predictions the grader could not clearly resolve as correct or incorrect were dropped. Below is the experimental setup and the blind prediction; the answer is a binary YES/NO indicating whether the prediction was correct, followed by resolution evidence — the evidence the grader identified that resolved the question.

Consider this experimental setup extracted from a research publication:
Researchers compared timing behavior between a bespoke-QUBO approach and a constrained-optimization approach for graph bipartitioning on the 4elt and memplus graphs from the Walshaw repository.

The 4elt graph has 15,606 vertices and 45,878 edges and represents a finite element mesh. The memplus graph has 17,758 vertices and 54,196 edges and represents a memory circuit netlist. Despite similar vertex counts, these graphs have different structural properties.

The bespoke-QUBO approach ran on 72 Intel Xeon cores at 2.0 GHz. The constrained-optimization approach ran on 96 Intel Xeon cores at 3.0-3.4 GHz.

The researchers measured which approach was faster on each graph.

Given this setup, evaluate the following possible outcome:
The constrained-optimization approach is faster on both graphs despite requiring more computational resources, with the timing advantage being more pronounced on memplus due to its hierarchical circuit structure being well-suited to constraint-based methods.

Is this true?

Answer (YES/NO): NO